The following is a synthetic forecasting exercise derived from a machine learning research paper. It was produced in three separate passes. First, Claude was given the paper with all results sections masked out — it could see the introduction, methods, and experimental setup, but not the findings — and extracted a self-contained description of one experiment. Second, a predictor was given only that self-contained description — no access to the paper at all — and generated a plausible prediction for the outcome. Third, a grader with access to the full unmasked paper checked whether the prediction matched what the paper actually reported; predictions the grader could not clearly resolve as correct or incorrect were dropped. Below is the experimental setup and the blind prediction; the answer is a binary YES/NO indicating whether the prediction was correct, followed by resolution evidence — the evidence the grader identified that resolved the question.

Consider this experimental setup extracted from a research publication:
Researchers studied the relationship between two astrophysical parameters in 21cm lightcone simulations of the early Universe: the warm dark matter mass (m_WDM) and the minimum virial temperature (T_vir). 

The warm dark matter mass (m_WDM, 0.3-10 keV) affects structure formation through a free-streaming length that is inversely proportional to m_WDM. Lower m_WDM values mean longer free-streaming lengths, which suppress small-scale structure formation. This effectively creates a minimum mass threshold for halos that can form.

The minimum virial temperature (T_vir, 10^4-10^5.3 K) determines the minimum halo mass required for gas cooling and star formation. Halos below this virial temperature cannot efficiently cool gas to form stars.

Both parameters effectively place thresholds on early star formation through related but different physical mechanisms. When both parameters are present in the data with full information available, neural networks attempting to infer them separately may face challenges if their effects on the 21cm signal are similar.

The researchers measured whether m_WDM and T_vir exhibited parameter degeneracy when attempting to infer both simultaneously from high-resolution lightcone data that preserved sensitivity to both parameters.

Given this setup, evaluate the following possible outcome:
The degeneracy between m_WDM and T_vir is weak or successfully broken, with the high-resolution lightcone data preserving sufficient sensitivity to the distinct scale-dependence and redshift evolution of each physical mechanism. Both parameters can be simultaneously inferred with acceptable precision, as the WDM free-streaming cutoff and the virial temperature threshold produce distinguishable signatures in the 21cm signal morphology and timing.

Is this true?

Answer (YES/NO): NO